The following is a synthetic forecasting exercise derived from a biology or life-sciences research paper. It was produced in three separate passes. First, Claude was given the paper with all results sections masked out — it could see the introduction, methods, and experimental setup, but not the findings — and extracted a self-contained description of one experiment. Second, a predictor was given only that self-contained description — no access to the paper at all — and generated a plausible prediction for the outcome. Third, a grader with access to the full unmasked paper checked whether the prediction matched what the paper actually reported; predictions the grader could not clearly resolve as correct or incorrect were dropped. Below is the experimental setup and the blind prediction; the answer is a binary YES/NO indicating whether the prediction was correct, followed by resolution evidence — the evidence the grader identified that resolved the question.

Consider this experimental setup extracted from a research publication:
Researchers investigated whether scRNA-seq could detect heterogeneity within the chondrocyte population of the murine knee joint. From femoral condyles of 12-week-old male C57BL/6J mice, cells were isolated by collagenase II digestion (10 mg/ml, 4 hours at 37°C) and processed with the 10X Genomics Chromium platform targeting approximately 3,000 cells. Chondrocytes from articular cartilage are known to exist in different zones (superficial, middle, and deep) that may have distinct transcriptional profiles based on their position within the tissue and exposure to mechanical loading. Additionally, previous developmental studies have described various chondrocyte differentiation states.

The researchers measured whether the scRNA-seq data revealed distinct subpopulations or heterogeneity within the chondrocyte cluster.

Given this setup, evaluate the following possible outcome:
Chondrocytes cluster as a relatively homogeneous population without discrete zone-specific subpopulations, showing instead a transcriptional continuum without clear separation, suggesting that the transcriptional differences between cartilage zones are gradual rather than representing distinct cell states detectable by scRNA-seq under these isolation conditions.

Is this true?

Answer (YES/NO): NO